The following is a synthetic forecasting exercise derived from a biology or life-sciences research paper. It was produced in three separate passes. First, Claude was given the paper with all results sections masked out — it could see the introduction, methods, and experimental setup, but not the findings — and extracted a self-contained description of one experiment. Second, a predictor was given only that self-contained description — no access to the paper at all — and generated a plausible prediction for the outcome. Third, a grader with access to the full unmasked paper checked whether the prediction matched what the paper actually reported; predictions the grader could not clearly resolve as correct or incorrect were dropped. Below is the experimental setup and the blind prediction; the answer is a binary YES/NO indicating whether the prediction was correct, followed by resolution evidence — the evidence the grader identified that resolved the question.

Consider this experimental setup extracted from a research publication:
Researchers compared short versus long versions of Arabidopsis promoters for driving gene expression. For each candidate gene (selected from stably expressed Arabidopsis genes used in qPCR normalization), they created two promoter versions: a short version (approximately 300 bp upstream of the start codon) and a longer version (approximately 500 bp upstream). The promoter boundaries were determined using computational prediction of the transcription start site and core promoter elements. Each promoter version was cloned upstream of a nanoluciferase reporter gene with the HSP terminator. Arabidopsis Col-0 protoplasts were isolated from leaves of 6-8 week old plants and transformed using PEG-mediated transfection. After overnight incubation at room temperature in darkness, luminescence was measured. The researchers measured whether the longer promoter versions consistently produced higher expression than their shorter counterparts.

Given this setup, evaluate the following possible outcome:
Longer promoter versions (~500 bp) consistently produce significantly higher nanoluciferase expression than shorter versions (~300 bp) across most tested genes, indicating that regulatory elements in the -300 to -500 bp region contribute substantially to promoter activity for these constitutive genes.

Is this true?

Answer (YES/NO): YES